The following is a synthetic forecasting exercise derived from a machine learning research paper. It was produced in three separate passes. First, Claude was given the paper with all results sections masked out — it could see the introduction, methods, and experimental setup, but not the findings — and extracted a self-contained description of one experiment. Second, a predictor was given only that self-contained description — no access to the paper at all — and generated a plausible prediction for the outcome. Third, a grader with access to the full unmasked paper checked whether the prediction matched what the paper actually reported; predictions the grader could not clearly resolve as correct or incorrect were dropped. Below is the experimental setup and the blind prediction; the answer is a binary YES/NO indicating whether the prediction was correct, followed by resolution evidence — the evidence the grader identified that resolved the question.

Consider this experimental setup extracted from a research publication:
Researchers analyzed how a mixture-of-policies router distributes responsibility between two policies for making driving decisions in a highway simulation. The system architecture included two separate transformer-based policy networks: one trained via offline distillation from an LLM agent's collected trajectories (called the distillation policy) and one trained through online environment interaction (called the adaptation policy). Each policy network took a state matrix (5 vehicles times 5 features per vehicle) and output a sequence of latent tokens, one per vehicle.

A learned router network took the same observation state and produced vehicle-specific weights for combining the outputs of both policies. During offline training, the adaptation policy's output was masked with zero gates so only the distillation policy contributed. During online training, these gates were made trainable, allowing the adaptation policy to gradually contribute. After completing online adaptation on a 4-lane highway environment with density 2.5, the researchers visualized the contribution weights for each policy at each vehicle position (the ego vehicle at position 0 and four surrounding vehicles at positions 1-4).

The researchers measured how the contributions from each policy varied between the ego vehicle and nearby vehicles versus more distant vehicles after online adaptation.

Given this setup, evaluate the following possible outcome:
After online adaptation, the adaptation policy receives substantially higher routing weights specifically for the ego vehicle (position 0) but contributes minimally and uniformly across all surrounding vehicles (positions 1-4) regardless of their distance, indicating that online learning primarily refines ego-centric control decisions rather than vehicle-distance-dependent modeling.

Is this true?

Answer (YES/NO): NO